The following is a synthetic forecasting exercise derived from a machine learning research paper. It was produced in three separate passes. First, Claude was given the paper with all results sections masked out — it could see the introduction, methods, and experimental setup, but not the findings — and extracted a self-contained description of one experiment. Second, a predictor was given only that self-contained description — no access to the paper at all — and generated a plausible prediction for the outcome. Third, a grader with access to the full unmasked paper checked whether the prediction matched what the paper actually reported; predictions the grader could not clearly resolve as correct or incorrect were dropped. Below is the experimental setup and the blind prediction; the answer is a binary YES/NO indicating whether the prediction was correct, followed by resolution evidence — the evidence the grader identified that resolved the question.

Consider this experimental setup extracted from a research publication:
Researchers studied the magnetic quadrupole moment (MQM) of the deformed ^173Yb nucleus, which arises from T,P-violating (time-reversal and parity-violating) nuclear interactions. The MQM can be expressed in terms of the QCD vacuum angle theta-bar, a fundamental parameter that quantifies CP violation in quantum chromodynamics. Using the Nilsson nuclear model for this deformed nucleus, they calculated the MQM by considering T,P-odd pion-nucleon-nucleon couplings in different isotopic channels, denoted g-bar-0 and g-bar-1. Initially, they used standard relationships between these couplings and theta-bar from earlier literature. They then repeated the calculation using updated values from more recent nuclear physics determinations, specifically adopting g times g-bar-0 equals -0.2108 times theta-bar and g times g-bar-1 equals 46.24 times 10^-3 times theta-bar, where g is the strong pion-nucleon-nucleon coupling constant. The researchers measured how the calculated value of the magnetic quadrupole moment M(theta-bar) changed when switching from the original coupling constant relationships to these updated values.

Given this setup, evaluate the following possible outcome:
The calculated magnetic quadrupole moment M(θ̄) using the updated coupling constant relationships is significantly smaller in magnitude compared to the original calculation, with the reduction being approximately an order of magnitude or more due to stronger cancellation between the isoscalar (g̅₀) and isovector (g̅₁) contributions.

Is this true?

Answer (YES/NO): NO